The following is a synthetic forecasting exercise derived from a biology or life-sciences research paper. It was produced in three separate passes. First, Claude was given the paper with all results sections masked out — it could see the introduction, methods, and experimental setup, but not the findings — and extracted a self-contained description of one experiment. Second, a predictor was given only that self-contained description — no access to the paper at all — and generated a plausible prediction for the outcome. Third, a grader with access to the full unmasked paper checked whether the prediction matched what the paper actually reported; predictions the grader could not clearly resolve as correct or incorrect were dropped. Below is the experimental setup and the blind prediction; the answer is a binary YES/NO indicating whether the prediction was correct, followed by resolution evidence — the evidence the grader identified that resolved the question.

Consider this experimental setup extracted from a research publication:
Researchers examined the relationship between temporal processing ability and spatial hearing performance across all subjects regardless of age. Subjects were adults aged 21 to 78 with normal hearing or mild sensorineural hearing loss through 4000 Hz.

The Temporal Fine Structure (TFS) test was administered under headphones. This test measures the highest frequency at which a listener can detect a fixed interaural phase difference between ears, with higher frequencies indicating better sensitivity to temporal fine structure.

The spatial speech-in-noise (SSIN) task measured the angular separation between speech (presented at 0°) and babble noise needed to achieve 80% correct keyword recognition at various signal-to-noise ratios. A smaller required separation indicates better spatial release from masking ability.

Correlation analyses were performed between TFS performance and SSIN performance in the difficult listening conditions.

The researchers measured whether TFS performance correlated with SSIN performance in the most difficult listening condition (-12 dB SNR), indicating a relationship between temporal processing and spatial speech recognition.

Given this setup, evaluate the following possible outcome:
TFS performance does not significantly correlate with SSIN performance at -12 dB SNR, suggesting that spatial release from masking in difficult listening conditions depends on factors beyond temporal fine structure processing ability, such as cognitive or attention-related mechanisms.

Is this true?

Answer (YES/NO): NO